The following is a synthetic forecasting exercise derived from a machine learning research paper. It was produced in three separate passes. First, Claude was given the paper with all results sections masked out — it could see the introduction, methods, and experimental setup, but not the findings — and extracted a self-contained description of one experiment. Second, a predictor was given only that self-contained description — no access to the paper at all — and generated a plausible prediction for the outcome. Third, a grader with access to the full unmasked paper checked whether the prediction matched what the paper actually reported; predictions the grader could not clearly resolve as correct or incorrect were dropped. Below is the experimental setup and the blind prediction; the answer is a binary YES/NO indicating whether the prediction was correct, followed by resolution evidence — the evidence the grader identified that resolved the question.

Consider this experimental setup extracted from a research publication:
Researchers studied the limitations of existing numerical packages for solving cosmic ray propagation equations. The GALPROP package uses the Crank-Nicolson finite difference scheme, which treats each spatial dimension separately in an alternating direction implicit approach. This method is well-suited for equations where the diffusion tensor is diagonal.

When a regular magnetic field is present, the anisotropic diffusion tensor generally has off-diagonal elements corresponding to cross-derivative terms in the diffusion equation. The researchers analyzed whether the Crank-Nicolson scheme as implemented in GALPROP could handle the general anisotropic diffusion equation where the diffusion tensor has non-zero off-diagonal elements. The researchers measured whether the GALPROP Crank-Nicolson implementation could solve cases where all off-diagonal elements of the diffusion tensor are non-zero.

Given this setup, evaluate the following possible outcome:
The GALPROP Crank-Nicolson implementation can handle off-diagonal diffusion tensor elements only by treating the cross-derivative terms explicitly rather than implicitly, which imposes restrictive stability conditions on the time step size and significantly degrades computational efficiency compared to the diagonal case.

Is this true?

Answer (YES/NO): NO